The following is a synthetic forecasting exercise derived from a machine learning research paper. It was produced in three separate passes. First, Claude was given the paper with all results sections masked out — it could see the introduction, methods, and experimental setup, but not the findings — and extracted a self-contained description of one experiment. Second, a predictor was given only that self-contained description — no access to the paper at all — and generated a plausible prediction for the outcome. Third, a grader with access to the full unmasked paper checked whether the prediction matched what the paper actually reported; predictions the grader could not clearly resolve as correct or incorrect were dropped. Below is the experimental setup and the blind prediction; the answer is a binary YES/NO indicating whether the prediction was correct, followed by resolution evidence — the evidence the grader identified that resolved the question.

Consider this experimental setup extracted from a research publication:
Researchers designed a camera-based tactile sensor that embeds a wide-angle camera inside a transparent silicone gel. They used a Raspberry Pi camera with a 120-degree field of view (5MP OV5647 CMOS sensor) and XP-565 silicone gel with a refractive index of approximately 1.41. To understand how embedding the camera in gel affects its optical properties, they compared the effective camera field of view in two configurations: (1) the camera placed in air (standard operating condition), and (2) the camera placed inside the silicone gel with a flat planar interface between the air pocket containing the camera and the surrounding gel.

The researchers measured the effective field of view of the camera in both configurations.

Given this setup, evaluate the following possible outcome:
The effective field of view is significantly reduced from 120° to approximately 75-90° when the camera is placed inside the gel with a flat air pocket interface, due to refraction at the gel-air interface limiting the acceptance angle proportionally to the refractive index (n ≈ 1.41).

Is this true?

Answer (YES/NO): YES